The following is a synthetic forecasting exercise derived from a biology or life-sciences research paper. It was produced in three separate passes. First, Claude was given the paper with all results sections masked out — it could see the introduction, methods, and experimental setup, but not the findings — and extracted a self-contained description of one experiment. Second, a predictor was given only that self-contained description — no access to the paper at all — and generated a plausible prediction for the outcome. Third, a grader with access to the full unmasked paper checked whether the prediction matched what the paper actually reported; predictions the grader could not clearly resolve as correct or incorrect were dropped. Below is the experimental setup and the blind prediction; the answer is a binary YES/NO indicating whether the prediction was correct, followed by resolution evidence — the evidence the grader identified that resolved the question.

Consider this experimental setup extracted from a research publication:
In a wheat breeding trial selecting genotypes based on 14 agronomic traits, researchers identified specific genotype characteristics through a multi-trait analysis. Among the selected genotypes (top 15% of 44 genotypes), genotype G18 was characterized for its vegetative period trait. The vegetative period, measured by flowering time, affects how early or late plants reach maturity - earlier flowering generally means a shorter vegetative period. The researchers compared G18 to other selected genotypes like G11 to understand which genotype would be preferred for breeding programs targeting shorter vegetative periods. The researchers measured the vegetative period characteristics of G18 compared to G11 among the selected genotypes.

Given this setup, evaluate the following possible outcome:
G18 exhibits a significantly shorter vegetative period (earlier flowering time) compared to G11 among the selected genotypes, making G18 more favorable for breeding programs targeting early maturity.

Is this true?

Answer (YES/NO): YES